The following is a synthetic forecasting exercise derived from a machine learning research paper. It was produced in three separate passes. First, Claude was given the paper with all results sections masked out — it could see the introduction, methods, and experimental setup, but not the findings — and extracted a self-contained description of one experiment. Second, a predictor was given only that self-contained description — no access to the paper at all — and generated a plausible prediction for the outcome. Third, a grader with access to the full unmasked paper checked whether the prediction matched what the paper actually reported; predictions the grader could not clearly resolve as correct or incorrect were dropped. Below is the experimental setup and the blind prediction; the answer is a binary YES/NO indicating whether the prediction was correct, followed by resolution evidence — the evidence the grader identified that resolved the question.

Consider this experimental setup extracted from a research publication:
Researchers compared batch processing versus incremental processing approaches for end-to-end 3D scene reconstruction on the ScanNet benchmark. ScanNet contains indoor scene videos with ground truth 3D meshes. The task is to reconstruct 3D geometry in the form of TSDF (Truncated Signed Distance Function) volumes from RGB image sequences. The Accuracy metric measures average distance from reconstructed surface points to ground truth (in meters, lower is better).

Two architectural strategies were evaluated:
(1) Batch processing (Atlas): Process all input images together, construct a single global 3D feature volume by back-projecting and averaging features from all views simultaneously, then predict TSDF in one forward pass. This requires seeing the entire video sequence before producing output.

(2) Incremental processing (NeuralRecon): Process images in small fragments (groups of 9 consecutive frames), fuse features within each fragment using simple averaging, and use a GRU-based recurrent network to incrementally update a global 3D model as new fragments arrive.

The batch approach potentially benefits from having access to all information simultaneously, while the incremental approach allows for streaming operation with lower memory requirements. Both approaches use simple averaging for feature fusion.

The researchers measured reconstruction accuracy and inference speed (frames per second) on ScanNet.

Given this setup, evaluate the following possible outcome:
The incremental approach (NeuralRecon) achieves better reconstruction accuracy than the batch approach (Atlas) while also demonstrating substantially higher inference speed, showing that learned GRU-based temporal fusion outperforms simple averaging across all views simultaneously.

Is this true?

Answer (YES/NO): YES